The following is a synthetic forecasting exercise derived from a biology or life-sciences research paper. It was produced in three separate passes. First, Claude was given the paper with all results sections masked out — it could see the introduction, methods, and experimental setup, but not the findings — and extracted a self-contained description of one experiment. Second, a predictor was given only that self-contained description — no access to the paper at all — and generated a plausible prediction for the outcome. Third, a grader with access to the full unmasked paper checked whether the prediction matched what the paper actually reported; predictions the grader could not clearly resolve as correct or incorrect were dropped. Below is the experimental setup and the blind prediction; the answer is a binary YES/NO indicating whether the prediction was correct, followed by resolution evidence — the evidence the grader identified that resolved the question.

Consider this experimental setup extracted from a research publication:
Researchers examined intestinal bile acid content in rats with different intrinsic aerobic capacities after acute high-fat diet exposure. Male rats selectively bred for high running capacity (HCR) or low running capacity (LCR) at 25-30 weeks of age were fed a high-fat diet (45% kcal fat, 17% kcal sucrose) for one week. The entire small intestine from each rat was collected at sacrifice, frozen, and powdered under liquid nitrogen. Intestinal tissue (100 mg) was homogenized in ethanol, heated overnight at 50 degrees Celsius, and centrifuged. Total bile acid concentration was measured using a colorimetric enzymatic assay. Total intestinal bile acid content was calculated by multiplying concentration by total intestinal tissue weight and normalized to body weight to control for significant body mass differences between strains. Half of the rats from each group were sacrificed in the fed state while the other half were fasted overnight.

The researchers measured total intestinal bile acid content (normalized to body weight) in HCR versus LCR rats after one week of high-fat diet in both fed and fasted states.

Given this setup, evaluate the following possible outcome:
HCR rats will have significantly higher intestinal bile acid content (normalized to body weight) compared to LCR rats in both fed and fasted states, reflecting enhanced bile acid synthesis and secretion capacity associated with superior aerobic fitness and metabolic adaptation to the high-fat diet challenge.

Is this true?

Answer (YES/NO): NO